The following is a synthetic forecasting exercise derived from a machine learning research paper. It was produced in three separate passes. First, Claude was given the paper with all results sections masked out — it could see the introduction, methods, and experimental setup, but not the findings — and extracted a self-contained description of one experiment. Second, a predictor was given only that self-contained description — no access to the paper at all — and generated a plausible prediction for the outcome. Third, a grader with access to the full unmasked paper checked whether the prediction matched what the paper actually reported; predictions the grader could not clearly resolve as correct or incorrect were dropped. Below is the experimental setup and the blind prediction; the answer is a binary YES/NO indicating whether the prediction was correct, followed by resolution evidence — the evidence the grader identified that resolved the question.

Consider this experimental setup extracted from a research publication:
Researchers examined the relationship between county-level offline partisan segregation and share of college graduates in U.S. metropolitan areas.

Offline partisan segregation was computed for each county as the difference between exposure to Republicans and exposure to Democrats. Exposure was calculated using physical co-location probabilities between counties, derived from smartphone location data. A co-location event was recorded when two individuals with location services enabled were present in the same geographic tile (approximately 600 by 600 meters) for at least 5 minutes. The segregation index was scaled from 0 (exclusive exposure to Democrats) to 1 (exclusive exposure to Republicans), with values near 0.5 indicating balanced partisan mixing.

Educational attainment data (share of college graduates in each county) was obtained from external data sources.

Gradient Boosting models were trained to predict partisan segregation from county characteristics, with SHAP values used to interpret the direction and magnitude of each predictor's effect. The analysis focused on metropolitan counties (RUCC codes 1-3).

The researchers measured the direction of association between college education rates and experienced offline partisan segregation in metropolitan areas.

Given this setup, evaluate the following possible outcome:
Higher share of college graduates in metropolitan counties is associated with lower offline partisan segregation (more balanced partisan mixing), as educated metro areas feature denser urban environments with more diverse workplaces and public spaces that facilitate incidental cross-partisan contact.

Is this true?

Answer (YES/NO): NO